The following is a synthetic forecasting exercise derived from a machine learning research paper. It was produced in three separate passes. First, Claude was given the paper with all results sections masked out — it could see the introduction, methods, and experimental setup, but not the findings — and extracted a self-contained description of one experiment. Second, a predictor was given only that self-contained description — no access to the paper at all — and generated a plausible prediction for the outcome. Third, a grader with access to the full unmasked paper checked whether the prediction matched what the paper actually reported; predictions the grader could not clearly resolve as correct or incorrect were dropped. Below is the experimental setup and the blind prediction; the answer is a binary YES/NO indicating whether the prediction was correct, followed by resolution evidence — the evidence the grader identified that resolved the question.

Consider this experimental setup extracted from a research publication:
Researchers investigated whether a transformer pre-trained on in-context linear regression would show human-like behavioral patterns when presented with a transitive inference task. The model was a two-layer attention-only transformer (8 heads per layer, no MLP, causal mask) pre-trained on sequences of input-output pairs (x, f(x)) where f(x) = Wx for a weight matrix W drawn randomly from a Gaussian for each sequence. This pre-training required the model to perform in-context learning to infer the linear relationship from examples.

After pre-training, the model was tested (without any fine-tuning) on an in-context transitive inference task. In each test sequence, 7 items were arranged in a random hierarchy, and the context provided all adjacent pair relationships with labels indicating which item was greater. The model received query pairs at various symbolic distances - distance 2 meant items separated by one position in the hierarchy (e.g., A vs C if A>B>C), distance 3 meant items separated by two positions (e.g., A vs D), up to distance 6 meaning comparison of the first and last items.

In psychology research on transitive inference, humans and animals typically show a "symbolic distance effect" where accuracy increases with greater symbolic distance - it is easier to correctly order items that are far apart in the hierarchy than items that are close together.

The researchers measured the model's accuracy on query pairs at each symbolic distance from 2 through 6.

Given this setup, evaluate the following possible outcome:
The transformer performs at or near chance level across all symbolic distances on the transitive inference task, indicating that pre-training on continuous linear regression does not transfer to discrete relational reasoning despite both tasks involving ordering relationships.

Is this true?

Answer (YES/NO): NO